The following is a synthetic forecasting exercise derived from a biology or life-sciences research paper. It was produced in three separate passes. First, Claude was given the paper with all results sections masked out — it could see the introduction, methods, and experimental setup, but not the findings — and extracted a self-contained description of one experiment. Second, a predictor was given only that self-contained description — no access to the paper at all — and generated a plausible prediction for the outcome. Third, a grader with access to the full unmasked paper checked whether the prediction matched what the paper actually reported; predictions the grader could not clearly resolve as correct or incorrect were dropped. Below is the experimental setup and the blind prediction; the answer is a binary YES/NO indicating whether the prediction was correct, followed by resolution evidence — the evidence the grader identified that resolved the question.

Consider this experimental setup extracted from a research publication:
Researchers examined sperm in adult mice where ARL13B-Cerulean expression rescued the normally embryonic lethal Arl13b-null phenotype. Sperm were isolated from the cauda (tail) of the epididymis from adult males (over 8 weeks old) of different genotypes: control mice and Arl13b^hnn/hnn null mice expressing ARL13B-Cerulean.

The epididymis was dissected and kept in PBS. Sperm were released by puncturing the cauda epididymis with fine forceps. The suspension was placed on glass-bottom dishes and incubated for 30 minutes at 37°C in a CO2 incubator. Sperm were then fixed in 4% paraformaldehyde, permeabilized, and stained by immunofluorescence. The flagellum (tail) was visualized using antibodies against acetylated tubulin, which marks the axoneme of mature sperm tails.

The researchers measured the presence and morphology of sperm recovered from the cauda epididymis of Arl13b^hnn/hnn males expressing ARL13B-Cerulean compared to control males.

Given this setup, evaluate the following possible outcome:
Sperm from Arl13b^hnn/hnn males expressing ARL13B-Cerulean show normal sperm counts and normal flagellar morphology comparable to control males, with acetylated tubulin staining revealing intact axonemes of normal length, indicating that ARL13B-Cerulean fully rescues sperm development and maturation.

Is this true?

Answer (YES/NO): NO